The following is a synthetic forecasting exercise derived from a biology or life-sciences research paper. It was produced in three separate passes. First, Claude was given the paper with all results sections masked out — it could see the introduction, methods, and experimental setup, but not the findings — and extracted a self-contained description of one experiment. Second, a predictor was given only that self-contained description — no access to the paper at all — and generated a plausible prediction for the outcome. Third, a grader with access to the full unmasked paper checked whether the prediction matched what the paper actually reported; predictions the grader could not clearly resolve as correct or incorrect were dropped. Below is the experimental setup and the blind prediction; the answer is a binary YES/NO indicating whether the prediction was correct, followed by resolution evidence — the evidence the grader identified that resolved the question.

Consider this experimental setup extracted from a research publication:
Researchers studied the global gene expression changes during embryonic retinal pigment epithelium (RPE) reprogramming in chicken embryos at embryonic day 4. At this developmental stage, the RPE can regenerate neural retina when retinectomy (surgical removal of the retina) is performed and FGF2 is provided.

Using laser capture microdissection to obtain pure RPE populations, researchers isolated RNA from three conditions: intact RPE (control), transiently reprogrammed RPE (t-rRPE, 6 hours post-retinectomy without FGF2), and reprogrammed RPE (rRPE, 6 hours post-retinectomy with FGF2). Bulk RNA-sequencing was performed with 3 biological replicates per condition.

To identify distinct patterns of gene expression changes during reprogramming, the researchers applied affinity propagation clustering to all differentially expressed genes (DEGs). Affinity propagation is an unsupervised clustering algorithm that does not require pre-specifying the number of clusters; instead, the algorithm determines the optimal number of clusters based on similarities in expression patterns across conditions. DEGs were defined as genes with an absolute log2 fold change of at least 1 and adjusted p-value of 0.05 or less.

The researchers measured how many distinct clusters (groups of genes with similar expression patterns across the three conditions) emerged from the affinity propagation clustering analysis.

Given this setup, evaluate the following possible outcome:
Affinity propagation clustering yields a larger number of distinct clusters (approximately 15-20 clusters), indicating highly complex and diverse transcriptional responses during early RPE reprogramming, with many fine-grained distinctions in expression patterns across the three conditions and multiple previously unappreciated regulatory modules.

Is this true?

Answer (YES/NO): NO